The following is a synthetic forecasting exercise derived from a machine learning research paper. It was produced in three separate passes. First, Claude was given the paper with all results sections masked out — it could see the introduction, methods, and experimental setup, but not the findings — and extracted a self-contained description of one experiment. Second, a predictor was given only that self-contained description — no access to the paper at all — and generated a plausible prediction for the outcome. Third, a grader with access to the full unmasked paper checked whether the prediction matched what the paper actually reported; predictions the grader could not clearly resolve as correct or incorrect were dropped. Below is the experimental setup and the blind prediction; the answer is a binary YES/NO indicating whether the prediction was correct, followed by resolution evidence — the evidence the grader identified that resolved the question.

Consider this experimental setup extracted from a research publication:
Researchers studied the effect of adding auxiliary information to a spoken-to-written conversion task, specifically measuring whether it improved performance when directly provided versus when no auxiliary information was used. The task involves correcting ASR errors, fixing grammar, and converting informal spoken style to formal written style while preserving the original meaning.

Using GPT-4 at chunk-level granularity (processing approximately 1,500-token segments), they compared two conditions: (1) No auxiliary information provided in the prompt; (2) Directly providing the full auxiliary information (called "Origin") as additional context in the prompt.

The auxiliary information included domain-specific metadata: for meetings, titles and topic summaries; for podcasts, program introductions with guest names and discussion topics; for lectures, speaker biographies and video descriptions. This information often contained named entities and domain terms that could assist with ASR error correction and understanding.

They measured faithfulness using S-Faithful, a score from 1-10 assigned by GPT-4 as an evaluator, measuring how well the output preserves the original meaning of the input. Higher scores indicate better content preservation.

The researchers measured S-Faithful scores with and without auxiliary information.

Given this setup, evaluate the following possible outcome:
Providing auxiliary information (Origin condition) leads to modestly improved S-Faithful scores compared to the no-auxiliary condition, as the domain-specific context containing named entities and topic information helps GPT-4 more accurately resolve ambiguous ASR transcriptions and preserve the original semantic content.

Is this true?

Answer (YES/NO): YES